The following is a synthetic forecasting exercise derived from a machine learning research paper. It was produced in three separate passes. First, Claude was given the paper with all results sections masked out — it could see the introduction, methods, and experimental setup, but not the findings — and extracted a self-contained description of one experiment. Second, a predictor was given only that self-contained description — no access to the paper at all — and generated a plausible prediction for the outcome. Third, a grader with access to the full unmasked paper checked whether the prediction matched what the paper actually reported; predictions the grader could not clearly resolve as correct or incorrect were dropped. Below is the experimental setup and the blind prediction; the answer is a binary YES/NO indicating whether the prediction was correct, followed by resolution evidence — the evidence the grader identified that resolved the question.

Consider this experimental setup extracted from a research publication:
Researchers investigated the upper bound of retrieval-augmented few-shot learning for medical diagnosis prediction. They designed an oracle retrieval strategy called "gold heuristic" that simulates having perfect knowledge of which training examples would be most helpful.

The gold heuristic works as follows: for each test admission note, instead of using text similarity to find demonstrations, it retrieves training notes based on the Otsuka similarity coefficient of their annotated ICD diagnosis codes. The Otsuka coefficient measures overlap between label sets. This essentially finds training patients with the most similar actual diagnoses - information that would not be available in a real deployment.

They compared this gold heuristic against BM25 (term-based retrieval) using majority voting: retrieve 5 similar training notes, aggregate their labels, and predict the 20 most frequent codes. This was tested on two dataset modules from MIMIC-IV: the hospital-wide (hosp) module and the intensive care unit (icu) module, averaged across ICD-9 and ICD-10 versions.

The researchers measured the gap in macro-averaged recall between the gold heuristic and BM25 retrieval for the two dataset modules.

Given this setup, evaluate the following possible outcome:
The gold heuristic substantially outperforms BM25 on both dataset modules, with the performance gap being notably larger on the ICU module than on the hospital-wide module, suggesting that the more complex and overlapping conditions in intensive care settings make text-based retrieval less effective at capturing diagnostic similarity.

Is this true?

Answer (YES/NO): NO